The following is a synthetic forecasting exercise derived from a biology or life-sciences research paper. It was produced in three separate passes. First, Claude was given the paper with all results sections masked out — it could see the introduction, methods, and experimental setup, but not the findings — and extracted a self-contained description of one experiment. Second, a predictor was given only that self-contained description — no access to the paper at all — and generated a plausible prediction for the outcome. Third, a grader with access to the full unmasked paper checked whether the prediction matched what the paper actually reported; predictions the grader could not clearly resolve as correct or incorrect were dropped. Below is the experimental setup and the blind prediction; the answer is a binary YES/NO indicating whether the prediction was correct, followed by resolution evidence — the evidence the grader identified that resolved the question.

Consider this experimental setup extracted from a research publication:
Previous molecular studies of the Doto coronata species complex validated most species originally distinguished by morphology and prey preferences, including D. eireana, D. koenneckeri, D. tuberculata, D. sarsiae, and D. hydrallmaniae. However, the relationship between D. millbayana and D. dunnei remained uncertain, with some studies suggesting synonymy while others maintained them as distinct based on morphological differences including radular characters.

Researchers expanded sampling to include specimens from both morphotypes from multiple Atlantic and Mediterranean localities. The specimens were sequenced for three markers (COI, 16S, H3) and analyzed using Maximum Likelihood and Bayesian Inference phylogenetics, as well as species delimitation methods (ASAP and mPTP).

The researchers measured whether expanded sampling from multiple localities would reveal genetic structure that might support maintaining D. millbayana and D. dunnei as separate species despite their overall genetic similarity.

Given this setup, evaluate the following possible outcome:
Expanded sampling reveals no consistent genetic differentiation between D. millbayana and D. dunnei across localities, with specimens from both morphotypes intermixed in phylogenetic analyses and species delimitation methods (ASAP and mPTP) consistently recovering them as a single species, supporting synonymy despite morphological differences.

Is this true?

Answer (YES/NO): YES